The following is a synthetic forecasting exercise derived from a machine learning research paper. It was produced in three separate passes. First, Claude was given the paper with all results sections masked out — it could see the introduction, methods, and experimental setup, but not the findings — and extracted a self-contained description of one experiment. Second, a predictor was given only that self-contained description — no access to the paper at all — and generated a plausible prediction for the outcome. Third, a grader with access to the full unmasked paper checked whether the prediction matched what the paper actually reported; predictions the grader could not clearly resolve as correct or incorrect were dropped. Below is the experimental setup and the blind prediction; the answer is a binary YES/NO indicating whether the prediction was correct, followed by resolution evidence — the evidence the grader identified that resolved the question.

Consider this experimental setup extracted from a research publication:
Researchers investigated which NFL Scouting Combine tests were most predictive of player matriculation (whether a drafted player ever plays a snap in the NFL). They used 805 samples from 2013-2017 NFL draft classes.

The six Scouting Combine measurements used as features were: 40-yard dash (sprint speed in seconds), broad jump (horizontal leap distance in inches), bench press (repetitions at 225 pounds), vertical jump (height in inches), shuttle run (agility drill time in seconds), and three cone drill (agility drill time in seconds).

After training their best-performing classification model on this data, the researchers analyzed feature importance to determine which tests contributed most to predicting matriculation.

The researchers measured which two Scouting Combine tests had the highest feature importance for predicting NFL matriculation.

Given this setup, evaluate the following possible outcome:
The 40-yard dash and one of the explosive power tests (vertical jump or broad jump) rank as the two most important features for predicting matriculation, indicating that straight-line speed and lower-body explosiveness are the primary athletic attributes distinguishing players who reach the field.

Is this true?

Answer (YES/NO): NO